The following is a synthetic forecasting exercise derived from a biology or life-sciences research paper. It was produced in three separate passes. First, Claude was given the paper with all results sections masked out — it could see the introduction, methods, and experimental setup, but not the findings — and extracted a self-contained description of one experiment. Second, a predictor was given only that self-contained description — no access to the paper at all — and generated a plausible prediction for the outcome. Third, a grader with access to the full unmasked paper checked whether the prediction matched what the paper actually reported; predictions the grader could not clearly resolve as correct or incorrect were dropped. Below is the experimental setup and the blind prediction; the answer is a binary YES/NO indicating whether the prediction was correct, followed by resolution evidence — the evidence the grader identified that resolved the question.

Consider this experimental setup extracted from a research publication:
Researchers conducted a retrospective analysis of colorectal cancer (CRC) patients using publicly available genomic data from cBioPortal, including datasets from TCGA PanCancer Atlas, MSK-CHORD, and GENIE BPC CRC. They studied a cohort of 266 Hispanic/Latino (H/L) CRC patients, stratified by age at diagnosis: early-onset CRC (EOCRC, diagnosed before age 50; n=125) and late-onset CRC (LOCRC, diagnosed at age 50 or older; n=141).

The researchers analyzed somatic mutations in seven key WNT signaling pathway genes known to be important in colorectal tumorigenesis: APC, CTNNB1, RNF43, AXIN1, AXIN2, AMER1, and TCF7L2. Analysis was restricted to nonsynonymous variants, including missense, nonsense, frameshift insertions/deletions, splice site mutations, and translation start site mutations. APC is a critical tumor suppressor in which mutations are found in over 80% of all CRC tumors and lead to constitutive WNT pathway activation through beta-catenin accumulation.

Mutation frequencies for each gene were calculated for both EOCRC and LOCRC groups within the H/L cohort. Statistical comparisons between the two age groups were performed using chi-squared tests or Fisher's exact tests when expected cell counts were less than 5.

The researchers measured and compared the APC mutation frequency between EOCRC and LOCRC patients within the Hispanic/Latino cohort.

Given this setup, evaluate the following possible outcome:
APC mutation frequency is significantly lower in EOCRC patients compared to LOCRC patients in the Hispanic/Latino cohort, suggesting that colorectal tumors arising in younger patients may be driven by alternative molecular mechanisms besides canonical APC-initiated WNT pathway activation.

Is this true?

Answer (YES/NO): NO